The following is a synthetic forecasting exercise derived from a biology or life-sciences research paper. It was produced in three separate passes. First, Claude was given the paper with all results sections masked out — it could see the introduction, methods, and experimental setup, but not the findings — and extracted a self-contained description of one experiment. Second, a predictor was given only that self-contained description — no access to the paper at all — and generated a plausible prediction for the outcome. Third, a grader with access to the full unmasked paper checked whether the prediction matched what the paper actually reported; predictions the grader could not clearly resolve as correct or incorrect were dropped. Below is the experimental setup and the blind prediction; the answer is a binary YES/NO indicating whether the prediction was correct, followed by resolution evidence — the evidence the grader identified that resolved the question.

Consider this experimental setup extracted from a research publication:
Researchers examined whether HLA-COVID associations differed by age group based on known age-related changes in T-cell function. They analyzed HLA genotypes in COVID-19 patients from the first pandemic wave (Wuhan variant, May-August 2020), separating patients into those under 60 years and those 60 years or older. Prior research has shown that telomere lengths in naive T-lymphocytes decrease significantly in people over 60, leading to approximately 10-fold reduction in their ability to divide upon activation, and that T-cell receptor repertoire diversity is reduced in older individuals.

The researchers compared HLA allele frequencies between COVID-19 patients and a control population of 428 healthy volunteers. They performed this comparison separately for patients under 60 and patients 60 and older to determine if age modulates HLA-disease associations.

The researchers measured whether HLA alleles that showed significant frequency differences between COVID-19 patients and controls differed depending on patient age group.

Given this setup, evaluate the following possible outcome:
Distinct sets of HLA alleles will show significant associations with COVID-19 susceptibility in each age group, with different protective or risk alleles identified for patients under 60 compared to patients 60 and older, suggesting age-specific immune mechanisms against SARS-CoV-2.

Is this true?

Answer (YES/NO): NO